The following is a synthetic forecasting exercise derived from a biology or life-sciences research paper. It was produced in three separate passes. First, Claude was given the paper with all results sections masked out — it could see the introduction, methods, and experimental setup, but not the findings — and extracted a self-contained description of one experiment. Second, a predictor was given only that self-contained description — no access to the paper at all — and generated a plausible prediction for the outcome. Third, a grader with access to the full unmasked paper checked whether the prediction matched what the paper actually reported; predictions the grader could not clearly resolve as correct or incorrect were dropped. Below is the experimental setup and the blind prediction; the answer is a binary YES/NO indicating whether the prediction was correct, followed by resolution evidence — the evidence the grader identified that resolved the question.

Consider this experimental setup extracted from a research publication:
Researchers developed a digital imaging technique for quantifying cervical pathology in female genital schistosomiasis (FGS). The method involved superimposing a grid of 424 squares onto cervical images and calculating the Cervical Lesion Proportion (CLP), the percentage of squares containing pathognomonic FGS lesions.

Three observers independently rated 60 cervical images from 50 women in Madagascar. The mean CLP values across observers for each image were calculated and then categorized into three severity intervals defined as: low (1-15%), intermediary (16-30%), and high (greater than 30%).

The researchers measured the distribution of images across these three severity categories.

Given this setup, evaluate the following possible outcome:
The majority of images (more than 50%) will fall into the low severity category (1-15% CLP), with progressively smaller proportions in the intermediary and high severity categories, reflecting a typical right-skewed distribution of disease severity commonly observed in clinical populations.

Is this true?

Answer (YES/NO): YES